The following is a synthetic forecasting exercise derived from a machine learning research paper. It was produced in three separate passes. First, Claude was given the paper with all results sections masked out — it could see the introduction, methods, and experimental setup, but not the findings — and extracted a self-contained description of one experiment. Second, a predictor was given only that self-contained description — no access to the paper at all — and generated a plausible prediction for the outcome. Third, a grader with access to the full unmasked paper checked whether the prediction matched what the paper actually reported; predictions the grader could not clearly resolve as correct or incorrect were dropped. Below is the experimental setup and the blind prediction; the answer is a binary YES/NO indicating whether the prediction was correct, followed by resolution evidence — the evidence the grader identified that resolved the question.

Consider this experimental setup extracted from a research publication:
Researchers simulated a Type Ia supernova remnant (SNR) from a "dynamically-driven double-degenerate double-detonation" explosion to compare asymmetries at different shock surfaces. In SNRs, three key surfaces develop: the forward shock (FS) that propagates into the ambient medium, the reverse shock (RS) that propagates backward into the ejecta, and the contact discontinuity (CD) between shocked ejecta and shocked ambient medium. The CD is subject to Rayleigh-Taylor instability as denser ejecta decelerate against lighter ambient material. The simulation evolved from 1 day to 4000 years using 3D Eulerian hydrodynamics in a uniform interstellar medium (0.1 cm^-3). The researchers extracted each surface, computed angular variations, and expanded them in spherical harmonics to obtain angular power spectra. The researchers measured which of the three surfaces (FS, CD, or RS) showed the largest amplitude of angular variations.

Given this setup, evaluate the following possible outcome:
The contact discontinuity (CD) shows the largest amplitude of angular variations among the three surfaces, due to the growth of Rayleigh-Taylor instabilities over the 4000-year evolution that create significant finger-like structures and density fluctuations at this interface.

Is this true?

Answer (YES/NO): YES